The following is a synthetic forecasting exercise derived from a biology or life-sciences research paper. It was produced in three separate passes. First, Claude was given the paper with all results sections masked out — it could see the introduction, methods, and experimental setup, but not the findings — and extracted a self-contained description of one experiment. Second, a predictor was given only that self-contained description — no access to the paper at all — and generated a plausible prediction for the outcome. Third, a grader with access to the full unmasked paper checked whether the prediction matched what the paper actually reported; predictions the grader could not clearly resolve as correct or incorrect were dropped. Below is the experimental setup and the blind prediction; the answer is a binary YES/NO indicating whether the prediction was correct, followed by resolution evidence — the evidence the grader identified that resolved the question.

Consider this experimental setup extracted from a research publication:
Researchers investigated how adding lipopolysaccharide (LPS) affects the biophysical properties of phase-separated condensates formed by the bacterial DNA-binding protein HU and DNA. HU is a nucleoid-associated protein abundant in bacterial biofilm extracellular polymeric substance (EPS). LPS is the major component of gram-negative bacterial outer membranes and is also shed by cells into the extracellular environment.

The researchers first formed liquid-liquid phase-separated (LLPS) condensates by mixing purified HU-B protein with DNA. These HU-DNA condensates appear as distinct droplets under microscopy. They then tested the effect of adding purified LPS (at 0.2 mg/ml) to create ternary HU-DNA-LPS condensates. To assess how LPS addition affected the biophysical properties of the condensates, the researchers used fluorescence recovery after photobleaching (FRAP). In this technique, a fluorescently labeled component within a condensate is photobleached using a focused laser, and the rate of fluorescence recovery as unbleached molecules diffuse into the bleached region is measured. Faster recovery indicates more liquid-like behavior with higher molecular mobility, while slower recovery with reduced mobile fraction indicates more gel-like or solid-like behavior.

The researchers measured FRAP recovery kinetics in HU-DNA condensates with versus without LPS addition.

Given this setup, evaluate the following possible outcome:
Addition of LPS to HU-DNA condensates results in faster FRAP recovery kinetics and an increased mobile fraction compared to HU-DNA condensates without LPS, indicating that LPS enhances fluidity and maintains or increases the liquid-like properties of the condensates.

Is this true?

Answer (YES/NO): NO